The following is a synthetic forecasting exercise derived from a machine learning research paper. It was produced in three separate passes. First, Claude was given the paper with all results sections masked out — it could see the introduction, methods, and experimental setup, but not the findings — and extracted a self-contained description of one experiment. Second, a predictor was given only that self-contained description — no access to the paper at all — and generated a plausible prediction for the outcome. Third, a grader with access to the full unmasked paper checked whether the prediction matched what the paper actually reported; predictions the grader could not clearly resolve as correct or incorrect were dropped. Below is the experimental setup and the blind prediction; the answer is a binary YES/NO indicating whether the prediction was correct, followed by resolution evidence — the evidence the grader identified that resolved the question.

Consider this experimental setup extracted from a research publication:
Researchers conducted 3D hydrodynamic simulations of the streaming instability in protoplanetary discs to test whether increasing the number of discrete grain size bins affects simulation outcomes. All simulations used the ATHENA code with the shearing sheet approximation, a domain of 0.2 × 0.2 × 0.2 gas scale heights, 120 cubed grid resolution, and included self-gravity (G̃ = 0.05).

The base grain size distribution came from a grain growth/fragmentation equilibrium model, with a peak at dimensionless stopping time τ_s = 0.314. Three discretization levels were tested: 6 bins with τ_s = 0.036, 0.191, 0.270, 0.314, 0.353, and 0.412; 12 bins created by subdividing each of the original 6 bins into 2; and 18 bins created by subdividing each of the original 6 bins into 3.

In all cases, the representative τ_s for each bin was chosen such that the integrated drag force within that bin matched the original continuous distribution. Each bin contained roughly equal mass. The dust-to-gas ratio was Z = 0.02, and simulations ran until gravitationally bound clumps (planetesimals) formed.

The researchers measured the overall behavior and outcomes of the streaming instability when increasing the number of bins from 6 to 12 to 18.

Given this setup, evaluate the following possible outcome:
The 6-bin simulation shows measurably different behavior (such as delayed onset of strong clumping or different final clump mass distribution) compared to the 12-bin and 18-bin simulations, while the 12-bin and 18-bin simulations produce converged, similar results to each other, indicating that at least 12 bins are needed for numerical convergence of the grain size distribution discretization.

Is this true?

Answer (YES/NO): NO